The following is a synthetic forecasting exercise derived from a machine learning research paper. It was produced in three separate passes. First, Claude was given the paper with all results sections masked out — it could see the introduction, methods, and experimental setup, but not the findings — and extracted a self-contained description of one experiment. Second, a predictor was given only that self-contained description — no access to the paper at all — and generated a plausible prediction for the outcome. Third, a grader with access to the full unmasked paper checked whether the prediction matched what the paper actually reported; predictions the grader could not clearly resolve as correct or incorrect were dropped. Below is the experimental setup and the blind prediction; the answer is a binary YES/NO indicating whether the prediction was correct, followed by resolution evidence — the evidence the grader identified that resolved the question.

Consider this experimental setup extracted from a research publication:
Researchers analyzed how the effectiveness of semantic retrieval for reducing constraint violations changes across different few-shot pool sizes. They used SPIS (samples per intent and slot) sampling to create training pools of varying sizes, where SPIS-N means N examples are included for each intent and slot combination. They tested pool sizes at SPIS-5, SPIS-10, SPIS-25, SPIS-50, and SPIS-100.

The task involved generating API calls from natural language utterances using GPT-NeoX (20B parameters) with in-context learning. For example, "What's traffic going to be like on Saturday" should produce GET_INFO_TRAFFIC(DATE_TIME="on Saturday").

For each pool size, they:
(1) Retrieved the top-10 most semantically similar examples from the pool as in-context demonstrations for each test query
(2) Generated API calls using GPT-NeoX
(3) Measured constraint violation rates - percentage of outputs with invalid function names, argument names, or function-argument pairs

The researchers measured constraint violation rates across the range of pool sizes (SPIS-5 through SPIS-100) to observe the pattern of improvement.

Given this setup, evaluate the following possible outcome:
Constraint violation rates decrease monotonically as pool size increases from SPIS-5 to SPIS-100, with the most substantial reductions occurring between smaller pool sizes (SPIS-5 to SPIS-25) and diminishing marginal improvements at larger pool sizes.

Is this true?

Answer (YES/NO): NO